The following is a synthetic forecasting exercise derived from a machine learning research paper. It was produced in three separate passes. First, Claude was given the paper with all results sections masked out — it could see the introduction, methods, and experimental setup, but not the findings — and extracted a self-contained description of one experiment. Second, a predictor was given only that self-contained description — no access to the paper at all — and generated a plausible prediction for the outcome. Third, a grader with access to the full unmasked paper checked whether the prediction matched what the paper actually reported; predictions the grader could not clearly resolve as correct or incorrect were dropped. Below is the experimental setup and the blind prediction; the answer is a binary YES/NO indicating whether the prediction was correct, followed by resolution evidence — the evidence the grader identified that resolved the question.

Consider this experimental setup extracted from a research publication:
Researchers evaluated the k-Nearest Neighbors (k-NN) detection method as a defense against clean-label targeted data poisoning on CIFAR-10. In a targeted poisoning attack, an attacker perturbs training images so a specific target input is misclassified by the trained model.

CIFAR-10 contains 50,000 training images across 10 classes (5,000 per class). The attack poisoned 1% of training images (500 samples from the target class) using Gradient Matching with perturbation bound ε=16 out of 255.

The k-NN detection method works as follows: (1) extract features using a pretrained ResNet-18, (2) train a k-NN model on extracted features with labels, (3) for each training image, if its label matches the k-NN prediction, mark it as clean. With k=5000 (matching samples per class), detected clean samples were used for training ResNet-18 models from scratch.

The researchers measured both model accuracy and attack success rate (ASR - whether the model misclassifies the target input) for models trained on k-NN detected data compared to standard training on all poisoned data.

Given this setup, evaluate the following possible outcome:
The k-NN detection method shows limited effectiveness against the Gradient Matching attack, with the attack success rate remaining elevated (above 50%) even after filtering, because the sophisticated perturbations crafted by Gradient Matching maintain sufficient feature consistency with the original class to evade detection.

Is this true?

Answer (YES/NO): NO